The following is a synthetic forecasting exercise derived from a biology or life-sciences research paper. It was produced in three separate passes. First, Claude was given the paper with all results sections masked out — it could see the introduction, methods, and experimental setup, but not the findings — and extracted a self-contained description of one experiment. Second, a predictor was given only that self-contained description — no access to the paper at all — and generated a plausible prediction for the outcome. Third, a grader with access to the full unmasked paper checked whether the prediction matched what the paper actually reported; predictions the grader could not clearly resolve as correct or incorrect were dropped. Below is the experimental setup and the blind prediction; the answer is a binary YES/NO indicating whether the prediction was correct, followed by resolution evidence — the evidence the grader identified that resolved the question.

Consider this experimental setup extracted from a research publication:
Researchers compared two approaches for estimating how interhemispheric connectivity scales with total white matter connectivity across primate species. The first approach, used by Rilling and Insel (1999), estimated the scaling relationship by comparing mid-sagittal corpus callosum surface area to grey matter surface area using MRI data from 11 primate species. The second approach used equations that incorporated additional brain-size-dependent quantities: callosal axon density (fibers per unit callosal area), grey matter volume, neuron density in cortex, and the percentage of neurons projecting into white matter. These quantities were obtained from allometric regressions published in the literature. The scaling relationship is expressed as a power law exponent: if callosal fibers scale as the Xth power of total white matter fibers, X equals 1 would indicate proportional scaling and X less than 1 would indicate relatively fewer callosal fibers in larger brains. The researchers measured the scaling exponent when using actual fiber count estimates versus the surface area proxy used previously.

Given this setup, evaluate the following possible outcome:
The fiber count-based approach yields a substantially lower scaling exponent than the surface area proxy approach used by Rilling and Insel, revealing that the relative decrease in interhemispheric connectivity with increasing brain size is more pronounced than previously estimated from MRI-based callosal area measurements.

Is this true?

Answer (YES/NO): YES